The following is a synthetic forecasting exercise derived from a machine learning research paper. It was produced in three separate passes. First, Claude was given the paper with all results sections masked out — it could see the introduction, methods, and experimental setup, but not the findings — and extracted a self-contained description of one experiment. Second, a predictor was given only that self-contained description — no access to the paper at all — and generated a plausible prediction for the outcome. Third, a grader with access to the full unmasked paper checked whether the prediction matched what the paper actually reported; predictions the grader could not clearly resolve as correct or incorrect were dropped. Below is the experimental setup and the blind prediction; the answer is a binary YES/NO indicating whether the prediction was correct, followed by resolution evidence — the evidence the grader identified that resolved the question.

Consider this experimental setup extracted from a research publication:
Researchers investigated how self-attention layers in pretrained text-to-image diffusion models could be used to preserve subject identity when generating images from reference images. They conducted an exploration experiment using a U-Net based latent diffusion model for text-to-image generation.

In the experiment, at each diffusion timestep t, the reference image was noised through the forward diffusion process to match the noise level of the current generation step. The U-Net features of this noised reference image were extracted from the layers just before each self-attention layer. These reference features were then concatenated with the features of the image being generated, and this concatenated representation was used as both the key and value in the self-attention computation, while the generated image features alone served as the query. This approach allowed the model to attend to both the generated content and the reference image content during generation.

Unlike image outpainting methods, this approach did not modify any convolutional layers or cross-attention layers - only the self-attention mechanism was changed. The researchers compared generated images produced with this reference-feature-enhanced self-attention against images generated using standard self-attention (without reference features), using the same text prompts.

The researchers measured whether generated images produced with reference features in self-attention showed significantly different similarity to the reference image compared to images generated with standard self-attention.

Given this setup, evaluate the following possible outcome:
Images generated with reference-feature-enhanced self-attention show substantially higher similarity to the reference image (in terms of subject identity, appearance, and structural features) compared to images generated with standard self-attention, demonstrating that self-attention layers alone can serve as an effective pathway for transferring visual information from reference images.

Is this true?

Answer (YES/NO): YES